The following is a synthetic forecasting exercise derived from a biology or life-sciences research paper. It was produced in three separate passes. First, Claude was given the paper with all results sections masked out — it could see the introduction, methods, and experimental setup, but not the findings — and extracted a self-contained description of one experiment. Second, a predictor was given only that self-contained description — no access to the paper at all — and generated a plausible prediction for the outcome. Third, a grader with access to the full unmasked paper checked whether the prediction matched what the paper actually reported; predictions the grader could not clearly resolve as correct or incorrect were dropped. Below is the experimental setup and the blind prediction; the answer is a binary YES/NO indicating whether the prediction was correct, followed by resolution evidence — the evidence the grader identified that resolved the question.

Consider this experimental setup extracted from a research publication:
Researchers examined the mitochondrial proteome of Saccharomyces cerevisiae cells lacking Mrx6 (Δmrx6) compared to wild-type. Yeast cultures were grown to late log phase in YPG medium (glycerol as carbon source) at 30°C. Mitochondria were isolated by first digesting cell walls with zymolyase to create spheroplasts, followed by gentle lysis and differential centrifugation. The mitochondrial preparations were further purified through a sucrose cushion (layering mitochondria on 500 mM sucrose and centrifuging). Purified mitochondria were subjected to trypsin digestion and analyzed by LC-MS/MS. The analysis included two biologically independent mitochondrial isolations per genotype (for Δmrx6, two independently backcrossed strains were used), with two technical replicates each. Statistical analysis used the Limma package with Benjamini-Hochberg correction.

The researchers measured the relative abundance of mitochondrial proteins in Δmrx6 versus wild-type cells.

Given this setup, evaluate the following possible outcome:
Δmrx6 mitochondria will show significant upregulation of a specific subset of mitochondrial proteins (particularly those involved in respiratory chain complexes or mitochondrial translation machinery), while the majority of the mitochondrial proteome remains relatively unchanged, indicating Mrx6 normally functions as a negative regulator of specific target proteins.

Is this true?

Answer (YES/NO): NO